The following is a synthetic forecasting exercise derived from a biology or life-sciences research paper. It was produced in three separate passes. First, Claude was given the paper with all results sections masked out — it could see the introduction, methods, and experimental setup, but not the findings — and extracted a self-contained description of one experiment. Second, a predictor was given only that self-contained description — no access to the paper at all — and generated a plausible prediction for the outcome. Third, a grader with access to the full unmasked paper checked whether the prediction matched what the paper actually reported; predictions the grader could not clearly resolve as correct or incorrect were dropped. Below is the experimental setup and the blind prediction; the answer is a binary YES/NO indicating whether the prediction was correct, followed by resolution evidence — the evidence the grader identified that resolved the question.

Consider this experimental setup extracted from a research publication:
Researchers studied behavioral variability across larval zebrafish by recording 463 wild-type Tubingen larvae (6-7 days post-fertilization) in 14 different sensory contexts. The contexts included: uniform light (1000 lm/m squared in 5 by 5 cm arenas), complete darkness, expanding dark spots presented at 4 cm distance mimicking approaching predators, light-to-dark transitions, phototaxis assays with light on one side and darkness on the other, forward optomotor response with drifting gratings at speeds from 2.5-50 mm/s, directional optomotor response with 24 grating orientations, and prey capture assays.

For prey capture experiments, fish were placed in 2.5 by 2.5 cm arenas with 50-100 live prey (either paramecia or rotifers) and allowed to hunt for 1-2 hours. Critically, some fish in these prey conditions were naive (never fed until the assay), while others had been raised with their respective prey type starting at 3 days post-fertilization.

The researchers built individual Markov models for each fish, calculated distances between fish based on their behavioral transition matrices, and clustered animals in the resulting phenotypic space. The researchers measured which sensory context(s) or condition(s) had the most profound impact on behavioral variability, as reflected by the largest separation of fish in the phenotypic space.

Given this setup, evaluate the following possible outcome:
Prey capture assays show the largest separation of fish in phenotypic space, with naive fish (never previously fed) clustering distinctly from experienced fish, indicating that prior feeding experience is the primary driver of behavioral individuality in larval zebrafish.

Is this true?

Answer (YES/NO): NO